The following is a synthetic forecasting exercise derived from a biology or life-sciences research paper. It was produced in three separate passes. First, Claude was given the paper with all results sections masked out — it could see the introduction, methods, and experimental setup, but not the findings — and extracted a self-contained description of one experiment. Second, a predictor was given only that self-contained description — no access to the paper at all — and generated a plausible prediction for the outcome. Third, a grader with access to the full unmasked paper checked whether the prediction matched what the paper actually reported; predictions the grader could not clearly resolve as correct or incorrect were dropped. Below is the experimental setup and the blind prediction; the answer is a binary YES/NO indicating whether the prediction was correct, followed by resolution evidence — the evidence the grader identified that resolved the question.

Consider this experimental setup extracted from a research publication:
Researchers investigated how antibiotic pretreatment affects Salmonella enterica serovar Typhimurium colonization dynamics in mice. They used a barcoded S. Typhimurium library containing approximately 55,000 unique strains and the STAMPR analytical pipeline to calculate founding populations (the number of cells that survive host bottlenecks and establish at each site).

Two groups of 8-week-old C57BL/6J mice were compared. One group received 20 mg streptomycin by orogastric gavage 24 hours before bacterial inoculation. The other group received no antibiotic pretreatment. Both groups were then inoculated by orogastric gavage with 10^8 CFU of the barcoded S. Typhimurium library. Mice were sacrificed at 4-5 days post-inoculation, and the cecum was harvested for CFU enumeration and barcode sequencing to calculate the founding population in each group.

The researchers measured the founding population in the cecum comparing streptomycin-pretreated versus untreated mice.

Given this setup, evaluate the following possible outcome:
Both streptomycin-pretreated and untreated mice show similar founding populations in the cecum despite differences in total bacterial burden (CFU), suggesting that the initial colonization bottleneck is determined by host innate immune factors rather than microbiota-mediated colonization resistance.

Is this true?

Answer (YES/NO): NO